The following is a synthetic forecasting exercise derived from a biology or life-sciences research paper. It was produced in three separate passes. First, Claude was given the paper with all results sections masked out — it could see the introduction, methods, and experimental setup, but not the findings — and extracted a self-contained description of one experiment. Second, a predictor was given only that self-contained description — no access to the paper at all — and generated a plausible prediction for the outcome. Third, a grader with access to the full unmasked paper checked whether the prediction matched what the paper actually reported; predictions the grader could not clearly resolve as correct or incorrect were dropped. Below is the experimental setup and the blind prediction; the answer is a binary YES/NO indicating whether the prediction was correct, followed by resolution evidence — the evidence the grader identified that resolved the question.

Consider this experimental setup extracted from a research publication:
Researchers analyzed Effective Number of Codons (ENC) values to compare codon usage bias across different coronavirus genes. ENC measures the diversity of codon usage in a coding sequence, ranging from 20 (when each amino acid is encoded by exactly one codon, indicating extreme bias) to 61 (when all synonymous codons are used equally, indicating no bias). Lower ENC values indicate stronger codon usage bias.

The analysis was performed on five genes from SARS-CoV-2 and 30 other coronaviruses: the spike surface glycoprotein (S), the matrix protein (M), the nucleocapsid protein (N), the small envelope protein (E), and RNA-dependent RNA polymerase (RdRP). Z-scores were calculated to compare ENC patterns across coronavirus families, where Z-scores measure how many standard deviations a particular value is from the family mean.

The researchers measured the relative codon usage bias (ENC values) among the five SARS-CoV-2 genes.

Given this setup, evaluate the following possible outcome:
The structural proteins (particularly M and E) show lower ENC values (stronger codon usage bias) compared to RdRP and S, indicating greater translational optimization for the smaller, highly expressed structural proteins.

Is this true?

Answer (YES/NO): NO